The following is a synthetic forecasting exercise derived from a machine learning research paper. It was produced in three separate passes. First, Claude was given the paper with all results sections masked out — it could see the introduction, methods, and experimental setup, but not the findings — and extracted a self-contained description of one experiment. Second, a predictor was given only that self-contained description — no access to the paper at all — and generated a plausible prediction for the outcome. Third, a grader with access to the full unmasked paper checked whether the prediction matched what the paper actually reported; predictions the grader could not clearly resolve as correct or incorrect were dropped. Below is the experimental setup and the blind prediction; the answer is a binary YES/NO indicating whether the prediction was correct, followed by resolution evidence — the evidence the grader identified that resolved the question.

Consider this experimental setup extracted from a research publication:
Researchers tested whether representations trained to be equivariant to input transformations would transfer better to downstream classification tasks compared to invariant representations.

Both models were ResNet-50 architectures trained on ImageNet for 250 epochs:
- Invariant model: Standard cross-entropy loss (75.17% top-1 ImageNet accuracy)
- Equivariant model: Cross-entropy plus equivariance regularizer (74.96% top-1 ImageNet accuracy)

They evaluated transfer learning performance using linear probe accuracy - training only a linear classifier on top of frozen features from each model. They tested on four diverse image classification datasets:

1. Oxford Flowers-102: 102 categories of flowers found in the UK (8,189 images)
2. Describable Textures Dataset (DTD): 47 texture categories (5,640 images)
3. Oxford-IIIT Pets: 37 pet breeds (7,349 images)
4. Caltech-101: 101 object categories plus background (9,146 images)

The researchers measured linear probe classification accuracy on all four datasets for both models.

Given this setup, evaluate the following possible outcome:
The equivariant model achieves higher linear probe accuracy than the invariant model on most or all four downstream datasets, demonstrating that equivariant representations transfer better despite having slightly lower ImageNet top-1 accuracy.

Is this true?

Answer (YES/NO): YES